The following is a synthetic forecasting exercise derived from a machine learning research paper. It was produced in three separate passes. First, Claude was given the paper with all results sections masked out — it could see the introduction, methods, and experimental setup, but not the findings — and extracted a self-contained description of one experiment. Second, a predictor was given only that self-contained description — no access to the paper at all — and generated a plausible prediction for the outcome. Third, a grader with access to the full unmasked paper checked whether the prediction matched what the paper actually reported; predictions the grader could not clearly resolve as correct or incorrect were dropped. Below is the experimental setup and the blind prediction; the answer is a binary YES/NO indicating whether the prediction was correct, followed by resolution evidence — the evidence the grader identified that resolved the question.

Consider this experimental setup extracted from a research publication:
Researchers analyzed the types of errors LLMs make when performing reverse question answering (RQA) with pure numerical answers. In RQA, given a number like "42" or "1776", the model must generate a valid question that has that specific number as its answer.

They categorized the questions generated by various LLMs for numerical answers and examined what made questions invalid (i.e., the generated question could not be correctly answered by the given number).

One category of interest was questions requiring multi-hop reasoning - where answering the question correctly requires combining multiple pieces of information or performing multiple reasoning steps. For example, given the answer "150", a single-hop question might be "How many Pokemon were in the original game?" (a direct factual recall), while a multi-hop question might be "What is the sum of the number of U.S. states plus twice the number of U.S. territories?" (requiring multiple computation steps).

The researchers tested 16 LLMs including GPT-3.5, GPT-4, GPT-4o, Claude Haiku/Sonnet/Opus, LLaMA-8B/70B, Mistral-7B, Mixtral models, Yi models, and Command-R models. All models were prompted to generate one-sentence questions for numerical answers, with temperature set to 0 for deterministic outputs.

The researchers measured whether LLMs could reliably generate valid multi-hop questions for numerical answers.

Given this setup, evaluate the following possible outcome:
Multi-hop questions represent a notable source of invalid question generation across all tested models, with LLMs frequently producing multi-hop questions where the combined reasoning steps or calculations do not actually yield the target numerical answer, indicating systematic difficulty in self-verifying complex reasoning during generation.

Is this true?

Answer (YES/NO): YES